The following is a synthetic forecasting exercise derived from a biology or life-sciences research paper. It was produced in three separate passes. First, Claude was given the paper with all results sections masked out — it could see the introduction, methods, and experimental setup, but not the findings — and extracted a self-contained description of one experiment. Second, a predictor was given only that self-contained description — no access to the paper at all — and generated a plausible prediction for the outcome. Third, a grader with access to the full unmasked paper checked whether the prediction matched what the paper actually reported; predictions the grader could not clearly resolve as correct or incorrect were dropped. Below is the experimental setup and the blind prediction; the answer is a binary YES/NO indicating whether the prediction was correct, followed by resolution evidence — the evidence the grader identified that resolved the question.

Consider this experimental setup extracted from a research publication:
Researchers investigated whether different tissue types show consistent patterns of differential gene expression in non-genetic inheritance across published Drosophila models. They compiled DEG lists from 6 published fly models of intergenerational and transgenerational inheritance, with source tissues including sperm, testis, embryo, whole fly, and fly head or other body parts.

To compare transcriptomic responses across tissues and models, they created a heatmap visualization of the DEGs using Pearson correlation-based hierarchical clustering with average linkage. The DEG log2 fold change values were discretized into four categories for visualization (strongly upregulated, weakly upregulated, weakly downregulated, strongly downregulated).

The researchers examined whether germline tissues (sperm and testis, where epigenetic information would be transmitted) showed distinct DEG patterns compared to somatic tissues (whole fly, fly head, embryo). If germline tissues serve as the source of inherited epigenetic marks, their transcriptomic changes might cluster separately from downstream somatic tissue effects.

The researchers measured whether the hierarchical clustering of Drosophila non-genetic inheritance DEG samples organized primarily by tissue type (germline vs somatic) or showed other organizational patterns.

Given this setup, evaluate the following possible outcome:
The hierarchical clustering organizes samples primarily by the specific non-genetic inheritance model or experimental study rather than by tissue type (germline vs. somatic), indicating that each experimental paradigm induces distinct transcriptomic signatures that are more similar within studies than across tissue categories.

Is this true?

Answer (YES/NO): YES